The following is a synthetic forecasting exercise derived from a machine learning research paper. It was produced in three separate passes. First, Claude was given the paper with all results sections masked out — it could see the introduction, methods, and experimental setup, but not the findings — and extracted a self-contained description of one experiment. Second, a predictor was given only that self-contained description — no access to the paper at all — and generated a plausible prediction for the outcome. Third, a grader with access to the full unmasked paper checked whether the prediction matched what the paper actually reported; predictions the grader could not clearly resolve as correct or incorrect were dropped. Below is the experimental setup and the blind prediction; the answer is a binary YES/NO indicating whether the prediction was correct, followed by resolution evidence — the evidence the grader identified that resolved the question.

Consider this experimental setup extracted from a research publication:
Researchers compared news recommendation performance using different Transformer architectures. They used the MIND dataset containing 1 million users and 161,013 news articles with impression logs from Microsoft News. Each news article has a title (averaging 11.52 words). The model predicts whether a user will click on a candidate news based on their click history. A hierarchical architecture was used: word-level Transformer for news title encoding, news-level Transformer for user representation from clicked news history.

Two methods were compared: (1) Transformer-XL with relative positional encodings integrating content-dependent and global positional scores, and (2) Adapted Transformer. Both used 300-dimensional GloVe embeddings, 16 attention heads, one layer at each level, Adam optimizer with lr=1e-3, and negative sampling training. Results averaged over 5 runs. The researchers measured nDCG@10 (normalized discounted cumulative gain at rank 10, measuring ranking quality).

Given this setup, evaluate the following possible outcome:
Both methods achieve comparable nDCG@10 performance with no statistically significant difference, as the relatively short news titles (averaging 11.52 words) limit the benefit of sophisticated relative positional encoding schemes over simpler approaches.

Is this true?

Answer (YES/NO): NO